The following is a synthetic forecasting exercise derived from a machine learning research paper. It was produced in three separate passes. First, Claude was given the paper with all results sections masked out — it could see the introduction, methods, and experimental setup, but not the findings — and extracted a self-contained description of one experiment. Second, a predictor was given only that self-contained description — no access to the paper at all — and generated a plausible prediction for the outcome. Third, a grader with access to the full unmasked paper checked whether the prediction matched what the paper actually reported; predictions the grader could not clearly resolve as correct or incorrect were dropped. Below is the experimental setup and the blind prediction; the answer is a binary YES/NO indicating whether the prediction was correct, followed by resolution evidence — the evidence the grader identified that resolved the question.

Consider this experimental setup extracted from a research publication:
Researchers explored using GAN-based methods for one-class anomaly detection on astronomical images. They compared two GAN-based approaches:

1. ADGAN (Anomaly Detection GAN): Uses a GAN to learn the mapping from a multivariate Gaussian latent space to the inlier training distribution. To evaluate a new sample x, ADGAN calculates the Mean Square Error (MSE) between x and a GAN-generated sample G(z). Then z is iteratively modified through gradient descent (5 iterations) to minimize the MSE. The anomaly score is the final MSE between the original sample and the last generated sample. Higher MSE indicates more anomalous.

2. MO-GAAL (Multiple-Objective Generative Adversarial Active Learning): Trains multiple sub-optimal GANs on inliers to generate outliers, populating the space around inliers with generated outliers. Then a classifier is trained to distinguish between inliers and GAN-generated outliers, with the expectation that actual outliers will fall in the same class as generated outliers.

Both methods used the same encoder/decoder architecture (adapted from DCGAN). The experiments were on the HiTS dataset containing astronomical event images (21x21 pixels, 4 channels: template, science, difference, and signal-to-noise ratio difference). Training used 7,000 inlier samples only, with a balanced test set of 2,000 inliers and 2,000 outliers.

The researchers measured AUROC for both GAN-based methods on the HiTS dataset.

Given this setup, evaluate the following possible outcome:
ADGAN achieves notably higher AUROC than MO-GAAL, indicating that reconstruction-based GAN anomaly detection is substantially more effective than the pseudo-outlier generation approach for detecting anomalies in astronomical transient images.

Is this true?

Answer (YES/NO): YES